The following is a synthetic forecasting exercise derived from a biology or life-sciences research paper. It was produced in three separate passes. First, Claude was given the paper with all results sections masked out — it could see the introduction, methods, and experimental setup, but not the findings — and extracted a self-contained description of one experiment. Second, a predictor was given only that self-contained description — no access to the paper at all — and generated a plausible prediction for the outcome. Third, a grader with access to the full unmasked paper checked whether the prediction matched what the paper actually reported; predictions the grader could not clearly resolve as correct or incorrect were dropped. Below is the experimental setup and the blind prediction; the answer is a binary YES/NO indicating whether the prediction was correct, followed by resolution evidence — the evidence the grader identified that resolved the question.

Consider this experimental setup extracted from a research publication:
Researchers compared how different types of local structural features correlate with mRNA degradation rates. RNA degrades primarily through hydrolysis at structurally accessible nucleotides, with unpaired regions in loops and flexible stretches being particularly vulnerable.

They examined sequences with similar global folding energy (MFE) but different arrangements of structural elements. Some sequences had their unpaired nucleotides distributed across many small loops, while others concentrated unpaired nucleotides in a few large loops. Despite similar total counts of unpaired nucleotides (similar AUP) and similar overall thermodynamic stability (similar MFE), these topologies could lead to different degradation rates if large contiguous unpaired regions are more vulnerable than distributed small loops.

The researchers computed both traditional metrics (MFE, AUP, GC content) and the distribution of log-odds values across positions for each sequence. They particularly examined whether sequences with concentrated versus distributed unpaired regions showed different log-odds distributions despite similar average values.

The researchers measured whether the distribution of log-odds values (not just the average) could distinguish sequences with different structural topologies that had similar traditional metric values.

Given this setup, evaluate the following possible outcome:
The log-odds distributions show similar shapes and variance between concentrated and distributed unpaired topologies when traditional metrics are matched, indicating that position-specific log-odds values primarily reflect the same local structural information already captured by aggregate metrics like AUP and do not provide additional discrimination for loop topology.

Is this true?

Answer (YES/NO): NO